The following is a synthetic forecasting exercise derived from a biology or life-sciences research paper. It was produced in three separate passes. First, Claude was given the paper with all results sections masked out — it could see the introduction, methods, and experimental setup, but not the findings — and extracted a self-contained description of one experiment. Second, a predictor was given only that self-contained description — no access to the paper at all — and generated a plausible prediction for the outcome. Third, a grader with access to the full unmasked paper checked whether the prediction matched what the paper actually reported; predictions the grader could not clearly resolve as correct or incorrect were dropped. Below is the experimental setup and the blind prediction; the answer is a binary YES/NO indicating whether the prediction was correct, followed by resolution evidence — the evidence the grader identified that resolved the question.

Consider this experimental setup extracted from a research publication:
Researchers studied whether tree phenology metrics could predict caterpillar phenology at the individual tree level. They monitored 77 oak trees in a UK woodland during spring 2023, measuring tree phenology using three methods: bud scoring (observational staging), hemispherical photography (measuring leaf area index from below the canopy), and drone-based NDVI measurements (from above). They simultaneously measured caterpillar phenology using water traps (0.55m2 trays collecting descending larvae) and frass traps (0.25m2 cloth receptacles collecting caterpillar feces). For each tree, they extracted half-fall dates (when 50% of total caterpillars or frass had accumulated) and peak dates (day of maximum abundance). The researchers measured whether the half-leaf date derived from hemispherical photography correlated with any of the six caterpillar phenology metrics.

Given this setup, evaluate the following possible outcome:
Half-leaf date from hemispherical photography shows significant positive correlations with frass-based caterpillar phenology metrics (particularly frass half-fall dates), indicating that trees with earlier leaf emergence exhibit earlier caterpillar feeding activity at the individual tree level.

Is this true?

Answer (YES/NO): NO